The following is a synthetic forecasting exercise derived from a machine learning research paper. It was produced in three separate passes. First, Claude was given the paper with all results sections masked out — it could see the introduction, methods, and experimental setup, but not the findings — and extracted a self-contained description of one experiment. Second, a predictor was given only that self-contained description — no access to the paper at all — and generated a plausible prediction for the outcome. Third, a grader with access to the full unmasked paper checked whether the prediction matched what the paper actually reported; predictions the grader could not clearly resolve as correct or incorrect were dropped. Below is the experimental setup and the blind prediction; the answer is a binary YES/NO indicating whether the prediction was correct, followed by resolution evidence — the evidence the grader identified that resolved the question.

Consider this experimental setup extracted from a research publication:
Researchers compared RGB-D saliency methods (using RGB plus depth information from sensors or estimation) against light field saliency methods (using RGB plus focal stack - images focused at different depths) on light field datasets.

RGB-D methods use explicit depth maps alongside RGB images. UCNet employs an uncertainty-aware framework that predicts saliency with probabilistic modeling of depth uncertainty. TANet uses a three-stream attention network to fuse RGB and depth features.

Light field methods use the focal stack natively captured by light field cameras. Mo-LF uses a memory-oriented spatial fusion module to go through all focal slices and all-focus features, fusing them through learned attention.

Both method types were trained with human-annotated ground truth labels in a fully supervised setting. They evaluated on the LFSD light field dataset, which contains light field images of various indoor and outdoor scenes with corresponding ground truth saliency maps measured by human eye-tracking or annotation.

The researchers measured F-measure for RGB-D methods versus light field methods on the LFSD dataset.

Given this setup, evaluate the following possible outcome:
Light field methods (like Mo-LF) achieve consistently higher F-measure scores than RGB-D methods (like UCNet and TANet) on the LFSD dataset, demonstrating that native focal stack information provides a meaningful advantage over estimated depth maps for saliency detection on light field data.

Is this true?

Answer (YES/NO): NO